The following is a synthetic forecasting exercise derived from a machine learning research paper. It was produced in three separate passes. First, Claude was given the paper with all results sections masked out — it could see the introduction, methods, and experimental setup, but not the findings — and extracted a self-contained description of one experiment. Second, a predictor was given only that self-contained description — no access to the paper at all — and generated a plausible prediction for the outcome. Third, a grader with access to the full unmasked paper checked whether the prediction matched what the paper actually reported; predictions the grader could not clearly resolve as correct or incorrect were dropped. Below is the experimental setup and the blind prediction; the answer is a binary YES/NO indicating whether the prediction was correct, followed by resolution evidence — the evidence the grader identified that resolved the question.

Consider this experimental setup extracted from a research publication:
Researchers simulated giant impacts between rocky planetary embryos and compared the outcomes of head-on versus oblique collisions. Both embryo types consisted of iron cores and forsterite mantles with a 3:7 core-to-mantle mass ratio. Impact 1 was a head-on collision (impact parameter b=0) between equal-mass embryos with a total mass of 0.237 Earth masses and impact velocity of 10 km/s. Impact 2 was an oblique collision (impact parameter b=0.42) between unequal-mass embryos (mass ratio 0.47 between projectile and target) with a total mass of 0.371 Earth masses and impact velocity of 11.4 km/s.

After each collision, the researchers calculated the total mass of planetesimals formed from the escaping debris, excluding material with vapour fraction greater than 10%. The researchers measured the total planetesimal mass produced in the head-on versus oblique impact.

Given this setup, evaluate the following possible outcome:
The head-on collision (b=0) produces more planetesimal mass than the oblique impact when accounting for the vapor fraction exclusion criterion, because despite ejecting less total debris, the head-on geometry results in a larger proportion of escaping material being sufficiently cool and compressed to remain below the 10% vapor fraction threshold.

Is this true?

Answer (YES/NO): NO